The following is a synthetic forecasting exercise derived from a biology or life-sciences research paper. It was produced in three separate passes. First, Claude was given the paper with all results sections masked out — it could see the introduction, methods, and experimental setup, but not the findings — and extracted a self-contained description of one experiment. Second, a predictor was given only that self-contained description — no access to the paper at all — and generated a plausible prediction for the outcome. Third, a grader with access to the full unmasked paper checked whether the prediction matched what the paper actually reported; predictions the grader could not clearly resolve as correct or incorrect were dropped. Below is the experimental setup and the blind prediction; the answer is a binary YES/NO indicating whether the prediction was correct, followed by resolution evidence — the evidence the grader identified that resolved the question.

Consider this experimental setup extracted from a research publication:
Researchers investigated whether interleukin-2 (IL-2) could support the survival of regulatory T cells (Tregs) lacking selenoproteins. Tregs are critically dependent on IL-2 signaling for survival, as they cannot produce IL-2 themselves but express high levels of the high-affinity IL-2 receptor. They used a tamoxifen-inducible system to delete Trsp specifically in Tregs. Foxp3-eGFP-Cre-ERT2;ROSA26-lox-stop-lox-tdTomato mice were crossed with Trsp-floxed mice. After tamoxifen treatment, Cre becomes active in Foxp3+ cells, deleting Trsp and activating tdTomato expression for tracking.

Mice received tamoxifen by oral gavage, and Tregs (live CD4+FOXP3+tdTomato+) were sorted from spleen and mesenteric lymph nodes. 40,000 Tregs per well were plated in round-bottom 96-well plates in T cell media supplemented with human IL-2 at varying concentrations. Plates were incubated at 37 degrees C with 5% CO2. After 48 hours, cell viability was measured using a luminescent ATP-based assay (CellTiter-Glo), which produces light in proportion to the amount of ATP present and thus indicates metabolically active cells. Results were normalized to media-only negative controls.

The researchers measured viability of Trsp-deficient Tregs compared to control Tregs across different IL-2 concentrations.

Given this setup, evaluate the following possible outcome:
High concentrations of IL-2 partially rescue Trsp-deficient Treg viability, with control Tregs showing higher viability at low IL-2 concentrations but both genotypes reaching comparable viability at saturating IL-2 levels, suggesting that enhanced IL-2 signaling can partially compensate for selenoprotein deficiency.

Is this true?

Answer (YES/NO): NO